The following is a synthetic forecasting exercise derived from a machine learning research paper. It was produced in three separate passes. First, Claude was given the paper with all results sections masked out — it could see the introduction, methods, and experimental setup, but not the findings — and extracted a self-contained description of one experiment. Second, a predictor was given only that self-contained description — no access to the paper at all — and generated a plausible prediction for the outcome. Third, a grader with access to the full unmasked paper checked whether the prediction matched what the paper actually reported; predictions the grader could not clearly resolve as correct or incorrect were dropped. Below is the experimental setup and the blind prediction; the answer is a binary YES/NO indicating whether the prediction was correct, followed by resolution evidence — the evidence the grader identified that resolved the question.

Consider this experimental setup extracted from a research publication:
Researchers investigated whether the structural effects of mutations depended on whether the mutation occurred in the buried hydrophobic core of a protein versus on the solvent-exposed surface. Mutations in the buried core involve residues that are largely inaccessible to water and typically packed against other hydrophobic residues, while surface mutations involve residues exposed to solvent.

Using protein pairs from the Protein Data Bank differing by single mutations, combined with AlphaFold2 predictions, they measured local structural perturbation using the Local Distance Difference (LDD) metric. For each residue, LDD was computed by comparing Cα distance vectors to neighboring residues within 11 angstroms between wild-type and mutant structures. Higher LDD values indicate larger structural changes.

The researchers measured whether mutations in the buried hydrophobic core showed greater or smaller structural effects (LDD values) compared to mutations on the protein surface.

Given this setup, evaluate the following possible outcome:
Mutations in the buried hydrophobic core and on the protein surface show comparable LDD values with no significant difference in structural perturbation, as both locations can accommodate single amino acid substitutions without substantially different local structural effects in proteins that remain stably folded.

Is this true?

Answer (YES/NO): NO